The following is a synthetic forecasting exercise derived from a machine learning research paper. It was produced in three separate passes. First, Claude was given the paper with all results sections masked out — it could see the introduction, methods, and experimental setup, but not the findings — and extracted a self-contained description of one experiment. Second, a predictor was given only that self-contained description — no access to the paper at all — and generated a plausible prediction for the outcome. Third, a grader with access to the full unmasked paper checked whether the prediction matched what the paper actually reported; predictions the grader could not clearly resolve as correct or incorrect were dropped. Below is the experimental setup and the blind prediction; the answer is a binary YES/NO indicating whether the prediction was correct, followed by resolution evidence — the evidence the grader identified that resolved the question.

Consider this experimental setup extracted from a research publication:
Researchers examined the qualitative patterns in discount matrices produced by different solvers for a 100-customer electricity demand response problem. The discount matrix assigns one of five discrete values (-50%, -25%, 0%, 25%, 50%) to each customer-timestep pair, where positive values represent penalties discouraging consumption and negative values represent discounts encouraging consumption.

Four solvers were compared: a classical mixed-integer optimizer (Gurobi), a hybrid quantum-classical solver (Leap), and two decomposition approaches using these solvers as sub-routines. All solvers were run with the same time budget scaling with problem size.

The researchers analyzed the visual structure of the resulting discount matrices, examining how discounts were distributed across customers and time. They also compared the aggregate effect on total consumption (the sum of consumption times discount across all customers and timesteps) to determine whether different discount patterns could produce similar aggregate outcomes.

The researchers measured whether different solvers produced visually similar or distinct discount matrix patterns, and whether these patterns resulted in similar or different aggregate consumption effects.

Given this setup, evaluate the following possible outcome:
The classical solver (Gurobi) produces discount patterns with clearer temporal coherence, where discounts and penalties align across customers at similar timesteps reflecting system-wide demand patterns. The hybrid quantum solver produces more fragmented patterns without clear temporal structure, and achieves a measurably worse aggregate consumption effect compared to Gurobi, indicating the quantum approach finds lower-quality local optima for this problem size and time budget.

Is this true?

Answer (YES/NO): NO